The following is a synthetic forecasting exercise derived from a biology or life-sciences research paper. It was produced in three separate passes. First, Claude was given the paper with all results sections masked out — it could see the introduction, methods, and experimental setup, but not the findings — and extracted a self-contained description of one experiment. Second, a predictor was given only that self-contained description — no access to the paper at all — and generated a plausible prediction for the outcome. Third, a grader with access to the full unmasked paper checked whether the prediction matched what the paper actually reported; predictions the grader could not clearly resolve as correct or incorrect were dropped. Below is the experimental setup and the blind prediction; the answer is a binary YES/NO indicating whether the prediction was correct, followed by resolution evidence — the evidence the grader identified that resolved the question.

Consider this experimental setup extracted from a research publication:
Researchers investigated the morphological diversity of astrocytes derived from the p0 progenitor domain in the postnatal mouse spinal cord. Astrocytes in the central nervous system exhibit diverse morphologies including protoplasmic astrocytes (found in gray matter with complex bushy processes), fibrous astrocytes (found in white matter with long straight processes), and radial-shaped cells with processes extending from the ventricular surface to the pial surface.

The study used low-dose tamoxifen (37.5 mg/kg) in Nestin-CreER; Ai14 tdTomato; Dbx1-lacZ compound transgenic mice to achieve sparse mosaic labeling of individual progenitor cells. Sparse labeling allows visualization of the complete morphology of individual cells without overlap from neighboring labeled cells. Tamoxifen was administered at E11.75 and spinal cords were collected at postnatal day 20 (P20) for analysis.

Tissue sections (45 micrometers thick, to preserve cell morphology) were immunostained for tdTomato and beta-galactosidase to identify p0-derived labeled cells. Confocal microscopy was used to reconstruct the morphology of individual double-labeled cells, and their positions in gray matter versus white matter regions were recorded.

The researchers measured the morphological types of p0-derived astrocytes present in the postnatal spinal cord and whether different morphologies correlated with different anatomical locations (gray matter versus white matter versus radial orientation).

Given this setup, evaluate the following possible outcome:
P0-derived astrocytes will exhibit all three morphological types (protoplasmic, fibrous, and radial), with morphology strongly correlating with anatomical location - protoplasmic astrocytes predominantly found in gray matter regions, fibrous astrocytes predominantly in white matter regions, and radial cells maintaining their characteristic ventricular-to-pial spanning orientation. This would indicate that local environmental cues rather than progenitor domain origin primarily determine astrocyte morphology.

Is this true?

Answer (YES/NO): YES